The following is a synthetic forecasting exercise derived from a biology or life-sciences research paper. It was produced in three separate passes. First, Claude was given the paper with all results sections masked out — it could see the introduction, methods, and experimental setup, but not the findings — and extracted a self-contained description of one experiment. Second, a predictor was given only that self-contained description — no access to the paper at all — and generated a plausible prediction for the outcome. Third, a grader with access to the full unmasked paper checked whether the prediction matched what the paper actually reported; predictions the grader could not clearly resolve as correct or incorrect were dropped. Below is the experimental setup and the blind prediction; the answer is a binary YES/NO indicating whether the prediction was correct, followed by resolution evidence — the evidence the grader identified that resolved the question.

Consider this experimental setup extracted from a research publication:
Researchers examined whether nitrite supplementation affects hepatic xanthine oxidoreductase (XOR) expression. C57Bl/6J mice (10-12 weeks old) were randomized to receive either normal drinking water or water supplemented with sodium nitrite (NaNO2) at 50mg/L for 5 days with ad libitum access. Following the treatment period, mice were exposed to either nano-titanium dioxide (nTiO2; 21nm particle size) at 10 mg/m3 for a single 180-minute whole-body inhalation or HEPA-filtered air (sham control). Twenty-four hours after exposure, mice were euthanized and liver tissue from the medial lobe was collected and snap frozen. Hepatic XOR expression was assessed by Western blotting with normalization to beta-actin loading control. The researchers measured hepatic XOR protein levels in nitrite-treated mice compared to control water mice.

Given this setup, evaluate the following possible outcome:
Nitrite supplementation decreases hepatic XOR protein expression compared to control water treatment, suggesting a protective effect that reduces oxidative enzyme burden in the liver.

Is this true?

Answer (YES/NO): YES